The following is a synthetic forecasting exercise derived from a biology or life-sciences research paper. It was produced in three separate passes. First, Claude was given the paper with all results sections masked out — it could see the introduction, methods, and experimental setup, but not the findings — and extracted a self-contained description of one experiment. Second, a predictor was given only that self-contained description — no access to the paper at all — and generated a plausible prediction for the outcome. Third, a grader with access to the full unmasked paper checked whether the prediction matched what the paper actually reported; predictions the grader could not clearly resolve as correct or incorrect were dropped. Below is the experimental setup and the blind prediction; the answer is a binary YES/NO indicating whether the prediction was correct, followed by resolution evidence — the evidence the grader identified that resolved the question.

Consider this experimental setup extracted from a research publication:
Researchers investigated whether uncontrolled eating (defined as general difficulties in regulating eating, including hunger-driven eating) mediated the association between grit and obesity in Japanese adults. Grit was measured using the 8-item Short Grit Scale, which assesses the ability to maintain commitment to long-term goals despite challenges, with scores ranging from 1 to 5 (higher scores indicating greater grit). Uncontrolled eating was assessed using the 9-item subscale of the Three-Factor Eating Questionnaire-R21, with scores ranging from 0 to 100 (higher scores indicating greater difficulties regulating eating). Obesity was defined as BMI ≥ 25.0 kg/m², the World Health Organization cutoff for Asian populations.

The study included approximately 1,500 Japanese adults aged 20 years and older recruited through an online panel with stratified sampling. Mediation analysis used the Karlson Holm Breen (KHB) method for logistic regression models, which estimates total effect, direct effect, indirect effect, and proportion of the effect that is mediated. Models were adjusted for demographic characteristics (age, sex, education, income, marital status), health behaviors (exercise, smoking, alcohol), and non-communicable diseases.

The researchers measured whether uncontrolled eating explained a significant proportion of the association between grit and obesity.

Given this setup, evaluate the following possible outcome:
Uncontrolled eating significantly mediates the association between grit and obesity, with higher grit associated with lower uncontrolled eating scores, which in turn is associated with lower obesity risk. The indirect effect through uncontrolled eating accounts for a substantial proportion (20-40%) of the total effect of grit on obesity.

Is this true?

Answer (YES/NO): NO